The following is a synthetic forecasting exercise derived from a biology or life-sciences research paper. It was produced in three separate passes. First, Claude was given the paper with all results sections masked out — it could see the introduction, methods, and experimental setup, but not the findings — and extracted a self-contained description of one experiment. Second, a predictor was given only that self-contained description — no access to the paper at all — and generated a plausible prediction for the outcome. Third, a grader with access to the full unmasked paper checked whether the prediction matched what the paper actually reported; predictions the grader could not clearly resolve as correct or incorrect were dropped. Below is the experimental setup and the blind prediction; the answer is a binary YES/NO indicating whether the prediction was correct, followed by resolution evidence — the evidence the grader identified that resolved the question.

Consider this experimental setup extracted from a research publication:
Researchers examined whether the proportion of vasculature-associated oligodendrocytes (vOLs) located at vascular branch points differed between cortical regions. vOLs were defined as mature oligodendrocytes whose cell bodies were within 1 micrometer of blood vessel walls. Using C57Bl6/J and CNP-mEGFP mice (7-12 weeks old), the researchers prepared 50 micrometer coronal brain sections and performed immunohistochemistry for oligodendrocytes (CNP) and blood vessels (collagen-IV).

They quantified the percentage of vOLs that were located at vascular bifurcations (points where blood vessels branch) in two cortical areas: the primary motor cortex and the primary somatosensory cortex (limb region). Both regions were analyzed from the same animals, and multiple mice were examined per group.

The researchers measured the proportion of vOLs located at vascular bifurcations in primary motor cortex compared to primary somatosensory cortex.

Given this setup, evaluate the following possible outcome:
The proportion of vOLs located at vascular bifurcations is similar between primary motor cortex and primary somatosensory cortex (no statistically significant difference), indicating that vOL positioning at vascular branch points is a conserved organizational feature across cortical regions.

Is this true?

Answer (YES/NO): YES